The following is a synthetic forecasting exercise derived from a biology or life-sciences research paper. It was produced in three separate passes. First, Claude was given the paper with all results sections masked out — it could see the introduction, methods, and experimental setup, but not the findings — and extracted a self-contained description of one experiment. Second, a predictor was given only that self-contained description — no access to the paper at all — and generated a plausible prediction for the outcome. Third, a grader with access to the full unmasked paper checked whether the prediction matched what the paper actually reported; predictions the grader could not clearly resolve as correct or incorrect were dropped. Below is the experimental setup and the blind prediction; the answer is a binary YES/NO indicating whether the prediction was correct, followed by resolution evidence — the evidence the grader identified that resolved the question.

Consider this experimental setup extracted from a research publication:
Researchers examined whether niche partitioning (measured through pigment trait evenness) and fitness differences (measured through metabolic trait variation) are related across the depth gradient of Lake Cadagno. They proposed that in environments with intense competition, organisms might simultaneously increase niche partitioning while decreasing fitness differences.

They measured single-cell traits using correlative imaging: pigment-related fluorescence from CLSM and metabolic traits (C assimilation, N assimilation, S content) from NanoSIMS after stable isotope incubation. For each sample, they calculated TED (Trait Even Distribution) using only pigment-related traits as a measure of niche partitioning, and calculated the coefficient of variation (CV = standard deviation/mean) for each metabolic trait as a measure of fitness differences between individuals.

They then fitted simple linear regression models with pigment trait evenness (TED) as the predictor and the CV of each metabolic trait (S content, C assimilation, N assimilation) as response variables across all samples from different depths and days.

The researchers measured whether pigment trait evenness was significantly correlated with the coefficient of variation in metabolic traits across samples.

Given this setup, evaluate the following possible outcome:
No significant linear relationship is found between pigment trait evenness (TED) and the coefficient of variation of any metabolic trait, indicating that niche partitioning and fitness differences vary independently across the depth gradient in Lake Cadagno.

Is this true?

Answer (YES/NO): NO